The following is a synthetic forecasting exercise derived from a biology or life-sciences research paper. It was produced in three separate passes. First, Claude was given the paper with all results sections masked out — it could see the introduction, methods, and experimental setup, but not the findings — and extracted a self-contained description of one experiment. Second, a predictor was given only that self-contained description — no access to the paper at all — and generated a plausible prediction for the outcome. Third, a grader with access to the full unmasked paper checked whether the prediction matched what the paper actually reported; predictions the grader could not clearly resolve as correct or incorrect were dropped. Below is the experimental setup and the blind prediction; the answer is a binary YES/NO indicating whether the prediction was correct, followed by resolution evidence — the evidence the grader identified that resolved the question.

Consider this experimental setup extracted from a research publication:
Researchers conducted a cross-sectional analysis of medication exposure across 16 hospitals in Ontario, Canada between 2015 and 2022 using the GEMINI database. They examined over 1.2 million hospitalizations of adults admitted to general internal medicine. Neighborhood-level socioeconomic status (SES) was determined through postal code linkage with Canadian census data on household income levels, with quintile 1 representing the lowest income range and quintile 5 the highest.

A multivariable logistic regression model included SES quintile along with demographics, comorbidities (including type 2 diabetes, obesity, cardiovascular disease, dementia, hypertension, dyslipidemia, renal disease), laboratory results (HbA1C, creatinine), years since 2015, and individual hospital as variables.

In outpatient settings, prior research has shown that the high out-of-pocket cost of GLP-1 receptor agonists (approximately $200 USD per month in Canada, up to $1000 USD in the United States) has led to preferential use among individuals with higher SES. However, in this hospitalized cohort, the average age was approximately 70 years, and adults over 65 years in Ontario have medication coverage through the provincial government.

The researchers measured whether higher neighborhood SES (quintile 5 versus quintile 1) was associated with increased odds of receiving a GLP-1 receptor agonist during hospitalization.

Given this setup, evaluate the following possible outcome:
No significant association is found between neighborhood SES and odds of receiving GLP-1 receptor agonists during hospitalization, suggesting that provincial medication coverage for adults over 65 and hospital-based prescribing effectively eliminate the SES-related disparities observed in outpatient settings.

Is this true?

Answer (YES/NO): NO